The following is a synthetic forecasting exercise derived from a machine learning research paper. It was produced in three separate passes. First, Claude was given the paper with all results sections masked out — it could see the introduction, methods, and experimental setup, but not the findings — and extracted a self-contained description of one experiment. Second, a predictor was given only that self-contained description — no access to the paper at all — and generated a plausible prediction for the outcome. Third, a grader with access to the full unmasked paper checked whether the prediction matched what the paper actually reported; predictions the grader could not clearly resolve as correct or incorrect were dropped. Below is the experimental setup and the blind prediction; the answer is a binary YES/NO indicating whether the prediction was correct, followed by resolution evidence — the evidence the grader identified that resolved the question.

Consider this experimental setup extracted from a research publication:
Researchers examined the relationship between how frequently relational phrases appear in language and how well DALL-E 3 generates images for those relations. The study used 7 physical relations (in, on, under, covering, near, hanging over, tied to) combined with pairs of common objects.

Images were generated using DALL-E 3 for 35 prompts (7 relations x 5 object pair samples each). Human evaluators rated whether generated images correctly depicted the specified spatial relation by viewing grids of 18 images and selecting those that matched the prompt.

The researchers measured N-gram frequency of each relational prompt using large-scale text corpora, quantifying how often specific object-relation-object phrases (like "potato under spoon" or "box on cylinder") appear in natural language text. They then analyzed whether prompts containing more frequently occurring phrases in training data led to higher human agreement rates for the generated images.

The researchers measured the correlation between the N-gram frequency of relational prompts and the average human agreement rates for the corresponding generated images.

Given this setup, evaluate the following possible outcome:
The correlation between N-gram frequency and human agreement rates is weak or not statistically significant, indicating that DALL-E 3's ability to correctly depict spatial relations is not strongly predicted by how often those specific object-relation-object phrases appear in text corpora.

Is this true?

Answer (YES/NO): NO